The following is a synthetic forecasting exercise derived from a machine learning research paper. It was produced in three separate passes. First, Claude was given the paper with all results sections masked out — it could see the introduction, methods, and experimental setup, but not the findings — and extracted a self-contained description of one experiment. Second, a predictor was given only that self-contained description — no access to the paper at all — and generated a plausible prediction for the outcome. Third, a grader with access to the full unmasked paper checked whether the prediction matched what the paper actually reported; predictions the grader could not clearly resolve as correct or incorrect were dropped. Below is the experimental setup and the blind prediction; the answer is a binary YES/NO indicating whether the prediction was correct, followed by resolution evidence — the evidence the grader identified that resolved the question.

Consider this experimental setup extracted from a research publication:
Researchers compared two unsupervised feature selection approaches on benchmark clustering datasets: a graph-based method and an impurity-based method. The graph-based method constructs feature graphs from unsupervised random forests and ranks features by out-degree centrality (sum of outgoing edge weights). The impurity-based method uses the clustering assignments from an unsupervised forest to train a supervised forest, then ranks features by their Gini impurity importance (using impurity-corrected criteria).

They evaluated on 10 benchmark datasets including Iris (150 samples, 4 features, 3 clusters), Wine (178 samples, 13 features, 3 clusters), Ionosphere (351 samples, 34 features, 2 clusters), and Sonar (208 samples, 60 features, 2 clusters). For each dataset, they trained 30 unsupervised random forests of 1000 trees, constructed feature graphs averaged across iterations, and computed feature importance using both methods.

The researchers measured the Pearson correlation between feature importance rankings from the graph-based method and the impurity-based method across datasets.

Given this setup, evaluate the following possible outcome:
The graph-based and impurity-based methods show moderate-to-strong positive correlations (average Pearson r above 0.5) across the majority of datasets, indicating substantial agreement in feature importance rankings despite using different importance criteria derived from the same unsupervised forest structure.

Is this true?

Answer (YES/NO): NO